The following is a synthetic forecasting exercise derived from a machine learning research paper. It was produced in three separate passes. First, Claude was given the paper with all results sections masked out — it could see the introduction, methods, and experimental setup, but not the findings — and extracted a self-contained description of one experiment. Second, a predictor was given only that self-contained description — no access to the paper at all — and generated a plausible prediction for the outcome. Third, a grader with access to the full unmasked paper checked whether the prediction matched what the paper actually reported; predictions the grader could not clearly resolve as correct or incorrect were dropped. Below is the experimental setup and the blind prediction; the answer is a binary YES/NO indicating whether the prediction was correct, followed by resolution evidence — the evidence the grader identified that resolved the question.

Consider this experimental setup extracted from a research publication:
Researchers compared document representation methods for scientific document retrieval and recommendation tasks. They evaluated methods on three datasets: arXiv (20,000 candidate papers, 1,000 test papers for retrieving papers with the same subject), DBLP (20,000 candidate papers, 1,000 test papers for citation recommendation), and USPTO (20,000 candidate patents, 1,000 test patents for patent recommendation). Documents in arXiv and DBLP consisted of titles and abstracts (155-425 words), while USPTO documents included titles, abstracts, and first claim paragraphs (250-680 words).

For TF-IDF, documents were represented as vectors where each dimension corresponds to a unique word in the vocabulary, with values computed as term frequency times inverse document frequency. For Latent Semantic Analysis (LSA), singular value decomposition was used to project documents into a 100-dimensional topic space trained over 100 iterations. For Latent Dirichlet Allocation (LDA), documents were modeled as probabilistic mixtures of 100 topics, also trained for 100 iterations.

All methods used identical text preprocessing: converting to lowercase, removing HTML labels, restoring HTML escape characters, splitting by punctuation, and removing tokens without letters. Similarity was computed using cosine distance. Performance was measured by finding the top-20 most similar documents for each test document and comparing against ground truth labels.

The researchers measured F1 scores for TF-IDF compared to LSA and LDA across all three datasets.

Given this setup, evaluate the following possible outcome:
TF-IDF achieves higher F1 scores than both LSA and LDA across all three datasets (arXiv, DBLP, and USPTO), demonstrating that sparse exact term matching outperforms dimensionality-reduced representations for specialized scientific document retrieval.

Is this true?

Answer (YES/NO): YES